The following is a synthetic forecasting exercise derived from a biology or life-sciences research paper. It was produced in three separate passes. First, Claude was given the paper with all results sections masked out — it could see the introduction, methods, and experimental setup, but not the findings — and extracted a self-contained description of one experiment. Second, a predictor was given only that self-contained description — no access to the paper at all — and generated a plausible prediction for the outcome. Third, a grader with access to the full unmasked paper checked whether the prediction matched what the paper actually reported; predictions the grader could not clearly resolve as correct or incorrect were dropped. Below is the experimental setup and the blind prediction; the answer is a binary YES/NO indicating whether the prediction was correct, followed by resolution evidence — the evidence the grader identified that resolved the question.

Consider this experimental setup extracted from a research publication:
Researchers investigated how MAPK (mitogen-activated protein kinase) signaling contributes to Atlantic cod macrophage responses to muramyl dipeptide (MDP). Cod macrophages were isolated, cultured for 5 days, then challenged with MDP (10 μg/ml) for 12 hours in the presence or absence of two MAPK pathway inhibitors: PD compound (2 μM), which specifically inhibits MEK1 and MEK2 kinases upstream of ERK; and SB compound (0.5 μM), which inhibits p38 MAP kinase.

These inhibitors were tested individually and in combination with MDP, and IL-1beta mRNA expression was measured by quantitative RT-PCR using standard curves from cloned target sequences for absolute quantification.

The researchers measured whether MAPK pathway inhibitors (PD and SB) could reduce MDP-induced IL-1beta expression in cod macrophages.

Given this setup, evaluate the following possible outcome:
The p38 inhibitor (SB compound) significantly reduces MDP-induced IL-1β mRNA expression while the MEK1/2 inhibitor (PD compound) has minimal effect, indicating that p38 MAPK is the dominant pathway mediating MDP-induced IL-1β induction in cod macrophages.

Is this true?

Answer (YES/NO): NO